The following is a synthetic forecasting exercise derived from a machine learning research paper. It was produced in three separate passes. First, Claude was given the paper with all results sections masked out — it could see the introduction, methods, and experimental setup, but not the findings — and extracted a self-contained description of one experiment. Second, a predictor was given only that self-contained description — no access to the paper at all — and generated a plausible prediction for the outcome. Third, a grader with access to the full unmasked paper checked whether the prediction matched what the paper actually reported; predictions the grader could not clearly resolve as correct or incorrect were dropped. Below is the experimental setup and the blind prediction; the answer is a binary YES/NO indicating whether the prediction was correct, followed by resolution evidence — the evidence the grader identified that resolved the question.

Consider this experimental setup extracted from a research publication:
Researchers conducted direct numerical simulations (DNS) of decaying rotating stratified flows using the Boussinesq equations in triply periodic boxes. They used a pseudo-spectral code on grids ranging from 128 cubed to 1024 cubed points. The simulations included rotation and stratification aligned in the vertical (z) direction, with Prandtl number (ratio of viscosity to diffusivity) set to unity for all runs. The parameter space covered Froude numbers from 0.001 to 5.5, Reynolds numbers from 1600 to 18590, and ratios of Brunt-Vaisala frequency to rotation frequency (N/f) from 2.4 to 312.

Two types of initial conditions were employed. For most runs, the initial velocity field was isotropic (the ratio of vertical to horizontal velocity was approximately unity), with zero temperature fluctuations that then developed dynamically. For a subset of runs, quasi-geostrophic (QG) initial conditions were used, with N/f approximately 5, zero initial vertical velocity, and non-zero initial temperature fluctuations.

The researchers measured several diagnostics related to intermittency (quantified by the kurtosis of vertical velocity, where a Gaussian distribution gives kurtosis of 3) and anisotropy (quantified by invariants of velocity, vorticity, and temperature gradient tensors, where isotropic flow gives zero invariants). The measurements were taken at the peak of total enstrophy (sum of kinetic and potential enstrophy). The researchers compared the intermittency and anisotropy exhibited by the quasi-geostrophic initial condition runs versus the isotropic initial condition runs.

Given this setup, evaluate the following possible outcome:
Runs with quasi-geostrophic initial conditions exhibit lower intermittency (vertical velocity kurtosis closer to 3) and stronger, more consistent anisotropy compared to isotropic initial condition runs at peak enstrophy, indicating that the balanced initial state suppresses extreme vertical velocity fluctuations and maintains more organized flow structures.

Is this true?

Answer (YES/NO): NO